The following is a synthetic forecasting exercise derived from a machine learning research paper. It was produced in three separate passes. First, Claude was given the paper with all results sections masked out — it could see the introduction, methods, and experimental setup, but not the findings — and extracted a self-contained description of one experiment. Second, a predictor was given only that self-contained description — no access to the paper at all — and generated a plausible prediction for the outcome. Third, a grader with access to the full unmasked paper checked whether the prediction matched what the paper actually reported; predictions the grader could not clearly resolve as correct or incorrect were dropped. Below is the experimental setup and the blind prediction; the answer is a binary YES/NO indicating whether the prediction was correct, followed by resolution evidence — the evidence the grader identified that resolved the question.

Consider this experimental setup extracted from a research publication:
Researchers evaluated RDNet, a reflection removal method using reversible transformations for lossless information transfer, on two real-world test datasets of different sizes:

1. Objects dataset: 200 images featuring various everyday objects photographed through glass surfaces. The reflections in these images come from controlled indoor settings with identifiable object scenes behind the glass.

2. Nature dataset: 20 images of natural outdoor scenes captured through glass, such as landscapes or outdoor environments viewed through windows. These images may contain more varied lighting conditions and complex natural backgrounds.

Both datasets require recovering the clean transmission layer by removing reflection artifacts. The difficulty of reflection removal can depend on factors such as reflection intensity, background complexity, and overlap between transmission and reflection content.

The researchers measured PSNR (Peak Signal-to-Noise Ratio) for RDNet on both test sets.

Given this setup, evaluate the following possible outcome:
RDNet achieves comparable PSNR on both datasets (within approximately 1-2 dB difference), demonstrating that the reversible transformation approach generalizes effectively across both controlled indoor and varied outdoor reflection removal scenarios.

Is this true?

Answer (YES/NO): YES